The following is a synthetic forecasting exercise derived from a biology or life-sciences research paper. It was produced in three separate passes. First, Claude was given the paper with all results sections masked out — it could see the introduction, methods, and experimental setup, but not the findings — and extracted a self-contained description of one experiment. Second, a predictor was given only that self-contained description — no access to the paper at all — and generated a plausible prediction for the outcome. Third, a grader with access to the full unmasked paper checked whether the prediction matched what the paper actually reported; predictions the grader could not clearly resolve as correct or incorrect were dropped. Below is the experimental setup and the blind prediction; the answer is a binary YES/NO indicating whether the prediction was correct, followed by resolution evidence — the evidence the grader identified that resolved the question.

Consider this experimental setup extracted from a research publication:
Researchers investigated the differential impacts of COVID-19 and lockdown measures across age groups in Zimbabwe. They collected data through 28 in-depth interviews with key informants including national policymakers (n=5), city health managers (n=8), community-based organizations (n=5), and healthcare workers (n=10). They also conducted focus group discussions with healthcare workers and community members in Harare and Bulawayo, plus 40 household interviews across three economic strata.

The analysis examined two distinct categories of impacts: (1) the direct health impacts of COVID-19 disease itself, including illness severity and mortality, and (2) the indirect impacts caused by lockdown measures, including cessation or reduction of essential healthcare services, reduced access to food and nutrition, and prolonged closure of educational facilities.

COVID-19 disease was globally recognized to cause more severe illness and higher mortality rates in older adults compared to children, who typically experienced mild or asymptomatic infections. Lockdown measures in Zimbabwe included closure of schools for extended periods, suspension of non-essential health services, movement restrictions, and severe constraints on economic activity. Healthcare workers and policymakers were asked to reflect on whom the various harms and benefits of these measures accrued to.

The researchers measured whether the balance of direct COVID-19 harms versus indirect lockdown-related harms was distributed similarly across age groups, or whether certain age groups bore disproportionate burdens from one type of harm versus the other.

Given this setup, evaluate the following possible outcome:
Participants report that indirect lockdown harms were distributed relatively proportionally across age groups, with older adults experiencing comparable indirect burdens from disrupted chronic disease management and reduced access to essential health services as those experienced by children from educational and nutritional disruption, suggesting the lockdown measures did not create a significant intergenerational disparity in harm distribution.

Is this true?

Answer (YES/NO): NO